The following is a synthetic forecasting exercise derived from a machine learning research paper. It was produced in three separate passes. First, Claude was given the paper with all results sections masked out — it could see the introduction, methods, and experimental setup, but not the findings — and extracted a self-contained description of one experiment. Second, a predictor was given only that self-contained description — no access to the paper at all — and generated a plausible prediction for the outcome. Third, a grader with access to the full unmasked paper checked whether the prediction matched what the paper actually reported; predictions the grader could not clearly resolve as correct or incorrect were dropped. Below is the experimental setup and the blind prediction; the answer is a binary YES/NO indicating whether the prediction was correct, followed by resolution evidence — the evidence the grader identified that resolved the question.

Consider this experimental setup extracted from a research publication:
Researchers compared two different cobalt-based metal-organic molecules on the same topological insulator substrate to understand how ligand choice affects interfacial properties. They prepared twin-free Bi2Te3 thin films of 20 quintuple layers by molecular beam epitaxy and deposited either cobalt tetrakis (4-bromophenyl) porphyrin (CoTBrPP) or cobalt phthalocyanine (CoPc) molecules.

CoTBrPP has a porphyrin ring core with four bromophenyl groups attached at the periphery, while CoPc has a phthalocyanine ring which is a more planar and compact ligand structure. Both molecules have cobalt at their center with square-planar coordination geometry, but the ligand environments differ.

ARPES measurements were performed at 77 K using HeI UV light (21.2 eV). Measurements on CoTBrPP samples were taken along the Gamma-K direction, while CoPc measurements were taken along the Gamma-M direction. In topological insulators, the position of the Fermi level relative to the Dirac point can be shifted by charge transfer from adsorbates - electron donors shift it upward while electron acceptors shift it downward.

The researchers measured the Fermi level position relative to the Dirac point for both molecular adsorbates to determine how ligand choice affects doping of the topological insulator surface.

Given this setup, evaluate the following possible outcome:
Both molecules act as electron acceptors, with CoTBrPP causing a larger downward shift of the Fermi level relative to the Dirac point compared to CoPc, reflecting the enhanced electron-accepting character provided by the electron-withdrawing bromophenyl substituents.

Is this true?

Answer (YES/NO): NO